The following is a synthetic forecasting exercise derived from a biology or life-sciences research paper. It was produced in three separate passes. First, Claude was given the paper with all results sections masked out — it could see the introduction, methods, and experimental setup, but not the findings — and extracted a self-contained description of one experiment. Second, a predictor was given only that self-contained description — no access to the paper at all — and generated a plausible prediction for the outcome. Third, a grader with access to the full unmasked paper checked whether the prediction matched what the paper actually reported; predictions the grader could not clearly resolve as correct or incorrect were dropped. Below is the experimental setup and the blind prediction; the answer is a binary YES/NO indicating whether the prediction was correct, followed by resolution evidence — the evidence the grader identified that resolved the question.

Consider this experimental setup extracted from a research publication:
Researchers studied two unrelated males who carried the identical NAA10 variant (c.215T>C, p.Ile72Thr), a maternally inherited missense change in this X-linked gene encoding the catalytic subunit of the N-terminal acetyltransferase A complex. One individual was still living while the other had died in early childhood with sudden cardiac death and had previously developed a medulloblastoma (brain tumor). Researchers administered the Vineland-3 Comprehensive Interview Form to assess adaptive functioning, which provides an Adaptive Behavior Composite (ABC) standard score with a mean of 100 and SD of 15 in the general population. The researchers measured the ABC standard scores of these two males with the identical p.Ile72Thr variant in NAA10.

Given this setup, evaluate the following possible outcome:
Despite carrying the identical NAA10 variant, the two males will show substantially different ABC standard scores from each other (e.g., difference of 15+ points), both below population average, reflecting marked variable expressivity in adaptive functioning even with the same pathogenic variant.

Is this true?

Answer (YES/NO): NO